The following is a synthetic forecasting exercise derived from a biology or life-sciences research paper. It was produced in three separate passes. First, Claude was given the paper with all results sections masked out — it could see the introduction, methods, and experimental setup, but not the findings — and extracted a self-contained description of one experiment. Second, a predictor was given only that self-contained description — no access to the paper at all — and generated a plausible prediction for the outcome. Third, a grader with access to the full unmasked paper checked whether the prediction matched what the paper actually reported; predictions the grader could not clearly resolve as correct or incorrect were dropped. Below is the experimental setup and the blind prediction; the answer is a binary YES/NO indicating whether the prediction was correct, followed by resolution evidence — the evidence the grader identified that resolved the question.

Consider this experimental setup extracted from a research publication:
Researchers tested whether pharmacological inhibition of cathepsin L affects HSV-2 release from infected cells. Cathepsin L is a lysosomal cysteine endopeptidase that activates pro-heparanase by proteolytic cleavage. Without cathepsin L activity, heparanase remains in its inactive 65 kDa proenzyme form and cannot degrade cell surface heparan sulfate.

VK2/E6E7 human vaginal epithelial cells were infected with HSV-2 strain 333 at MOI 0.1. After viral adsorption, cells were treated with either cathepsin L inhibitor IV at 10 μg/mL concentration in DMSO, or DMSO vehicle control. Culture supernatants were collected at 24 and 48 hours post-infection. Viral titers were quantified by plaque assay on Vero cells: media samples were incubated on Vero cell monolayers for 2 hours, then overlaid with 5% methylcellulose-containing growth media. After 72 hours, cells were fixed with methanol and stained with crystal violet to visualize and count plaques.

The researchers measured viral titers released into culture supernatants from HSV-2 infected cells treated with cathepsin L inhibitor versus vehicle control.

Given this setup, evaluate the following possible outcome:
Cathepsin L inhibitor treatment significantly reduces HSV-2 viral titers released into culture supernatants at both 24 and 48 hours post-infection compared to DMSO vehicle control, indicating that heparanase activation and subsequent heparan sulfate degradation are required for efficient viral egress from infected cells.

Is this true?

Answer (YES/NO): NO